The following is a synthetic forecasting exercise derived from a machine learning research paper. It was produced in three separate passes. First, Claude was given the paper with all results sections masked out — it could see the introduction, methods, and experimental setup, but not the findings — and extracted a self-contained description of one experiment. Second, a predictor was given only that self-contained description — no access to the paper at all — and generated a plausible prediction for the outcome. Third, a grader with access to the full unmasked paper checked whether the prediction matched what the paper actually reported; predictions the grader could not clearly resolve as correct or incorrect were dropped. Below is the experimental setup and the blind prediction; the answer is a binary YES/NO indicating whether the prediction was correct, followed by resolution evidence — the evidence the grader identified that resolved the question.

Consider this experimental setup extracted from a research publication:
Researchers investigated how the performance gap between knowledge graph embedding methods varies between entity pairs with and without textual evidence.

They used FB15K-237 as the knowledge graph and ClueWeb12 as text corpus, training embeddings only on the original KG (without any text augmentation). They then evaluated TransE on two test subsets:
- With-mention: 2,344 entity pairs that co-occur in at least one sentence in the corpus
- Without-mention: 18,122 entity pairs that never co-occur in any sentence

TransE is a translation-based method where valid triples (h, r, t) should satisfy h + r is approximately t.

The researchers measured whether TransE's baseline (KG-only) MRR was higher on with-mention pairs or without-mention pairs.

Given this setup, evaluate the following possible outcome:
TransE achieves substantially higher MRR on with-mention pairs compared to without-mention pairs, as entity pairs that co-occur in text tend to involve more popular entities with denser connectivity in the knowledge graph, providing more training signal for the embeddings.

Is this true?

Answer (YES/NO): NO